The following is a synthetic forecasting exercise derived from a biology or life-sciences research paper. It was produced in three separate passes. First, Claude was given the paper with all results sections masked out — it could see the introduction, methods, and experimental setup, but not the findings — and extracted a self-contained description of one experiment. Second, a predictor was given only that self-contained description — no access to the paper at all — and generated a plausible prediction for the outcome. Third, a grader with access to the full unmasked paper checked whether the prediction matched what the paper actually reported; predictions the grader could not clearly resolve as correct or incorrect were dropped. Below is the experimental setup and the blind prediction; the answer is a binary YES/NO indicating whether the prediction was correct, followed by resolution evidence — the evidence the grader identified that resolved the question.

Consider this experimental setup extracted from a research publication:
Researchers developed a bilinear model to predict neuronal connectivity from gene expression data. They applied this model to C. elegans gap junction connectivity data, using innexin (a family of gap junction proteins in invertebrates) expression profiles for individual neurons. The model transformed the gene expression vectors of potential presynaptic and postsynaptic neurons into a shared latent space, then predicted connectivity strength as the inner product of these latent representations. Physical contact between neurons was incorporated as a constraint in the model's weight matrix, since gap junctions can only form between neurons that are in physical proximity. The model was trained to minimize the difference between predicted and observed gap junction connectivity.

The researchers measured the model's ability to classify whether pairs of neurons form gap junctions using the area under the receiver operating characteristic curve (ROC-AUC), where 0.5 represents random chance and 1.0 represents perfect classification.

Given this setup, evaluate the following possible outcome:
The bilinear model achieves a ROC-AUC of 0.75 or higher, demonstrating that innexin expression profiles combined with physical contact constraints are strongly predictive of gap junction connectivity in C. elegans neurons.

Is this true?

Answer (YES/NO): NO